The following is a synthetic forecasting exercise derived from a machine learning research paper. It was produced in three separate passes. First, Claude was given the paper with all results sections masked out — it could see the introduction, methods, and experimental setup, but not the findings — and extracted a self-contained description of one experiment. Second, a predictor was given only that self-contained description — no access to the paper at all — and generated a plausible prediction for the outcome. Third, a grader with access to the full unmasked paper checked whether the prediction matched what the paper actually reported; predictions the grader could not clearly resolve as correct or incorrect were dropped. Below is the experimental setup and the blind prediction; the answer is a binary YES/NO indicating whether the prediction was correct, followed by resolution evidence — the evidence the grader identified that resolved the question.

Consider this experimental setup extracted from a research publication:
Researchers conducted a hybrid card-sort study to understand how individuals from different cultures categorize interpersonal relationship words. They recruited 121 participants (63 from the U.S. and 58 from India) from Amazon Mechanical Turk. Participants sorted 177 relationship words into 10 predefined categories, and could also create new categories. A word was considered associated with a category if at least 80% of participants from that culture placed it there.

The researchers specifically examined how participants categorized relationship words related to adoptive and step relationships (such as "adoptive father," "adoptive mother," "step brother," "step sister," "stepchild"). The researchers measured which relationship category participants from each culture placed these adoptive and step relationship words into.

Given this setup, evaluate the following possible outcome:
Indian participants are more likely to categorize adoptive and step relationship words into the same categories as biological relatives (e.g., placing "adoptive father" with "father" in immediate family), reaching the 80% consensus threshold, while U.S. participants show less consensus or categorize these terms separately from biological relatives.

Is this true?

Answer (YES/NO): NO